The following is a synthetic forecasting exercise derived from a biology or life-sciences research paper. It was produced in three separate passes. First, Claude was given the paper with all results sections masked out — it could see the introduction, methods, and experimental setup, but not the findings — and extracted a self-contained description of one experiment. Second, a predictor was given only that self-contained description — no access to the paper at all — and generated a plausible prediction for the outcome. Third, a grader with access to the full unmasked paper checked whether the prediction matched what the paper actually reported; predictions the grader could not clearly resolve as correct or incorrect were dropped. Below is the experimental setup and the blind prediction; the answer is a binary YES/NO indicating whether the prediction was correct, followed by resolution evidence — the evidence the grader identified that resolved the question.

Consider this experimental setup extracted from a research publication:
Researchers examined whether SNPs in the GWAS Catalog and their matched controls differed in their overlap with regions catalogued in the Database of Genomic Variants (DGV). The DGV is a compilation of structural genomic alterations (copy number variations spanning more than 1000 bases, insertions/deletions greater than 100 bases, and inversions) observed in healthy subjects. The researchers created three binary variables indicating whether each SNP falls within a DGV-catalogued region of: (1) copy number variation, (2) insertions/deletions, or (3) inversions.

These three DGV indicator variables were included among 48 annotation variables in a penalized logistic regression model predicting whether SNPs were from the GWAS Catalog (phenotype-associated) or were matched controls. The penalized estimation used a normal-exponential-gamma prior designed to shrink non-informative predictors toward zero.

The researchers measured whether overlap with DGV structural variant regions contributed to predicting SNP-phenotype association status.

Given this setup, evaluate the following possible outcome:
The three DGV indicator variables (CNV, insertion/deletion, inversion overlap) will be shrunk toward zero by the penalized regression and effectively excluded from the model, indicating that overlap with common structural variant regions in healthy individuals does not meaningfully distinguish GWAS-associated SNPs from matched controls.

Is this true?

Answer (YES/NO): NO